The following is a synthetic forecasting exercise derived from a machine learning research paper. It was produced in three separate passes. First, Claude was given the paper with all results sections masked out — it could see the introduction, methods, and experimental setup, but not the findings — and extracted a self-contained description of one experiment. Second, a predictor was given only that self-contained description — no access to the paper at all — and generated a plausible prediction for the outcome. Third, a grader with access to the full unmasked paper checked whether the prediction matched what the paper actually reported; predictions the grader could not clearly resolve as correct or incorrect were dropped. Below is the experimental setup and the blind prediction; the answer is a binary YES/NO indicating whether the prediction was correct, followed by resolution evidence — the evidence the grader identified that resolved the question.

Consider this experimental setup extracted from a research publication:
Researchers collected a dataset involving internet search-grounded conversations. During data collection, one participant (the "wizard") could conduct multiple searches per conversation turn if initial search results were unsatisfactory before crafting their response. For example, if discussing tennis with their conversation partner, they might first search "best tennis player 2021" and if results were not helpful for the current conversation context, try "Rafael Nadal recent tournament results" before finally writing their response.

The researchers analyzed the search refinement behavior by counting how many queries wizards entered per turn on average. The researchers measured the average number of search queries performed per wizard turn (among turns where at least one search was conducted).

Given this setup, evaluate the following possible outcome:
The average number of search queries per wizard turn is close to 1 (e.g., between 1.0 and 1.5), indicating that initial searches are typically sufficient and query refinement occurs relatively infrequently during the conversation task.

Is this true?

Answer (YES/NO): YES